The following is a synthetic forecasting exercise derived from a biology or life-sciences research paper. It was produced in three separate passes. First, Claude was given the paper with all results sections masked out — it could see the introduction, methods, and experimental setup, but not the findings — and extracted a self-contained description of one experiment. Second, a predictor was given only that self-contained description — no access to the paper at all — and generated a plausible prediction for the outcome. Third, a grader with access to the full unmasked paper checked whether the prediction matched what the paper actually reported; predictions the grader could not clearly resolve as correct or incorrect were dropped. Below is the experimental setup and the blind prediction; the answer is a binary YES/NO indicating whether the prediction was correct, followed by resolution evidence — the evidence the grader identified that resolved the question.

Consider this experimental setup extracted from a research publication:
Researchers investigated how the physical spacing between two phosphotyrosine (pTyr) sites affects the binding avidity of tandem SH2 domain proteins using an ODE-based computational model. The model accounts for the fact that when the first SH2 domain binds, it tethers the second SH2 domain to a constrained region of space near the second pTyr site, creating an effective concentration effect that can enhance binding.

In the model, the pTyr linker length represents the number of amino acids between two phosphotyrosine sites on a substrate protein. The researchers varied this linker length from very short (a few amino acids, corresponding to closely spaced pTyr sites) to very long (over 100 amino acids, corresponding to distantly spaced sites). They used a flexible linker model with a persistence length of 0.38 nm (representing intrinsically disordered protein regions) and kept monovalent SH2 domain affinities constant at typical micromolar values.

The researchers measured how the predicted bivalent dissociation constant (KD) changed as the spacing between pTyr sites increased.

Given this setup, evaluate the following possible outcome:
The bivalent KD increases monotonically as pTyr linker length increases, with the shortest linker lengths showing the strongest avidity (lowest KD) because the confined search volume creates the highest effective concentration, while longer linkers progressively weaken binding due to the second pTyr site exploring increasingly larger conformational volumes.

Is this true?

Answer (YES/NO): YES